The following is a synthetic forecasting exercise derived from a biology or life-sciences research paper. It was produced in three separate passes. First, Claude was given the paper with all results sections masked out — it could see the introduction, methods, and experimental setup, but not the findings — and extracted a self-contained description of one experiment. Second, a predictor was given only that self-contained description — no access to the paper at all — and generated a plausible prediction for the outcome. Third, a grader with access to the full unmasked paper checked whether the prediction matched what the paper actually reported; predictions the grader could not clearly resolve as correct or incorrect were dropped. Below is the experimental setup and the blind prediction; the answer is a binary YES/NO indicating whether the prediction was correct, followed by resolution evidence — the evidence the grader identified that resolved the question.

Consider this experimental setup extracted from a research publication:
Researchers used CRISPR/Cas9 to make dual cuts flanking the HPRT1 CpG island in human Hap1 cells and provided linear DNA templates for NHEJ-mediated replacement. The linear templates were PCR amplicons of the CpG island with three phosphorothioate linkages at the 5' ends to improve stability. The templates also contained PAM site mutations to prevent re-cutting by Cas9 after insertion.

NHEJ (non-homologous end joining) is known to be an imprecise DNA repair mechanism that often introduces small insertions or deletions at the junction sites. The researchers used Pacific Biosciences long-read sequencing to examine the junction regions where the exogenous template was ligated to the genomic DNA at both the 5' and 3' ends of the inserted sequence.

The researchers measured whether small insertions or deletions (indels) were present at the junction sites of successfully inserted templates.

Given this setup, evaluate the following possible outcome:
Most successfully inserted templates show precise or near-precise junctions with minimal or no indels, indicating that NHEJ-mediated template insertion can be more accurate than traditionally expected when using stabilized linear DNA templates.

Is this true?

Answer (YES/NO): NO